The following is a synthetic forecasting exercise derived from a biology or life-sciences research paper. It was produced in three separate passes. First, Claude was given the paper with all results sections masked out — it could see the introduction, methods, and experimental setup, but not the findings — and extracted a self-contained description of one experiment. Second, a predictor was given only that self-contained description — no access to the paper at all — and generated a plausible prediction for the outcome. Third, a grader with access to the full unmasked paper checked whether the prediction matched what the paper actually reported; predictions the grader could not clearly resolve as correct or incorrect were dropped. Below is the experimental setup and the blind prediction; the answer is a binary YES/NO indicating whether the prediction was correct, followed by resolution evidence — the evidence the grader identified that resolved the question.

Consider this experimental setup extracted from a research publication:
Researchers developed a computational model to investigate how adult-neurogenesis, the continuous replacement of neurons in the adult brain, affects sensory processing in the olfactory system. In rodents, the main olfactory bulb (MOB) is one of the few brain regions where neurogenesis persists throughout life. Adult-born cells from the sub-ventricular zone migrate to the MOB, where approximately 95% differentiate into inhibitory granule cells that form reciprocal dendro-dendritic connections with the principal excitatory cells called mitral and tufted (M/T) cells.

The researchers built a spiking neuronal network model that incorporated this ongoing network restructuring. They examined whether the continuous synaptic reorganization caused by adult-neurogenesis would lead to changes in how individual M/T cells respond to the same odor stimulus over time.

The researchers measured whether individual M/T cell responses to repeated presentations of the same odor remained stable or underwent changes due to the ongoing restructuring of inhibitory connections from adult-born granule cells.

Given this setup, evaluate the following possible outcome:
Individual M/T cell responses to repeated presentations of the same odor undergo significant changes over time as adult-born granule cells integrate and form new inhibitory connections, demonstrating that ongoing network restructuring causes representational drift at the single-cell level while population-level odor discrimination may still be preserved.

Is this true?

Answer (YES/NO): YES